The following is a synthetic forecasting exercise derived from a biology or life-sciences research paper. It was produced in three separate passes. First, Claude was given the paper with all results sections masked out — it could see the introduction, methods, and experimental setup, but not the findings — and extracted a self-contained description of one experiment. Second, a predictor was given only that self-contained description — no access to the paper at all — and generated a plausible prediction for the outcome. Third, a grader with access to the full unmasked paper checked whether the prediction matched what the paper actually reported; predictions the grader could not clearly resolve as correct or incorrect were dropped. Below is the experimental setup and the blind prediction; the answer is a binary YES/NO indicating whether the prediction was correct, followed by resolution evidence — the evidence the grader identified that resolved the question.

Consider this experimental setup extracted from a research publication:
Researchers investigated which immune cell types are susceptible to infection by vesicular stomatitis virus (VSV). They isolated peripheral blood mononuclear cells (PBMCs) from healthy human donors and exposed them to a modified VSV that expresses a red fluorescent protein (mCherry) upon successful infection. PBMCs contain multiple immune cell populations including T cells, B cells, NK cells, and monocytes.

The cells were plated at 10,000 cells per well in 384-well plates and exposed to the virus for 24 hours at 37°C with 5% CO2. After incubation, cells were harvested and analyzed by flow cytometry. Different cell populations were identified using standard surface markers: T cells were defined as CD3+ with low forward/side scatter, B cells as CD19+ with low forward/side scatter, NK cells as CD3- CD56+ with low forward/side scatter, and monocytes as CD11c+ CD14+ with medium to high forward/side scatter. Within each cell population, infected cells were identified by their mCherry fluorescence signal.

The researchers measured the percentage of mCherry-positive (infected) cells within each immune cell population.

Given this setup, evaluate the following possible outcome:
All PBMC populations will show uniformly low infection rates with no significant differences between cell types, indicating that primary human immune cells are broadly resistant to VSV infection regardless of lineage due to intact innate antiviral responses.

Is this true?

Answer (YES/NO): NO